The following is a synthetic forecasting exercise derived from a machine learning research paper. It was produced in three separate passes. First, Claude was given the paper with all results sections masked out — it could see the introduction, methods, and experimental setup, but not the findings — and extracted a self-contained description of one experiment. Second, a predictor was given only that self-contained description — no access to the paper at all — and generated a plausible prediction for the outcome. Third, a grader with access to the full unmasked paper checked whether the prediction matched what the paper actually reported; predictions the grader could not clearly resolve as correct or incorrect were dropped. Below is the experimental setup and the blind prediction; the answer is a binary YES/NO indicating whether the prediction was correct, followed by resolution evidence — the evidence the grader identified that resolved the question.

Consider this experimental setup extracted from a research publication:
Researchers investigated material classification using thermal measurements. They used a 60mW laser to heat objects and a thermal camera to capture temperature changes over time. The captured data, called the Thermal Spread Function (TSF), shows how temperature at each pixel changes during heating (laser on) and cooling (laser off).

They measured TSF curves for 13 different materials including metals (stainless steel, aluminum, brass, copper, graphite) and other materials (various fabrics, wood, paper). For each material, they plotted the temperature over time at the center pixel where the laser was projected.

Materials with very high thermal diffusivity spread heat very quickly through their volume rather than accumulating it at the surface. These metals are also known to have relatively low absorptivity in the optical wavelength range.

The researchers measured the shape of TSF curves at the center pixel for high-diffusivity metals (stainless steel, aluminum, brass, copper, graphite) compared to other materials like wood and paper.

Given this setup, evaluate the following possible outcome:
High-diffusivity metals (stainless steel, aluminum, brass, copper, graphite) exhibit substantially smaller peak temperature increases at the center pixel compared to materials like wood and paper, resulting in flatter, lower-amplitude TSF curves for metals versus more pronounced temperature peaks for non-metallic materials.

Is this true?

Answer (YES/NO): YES